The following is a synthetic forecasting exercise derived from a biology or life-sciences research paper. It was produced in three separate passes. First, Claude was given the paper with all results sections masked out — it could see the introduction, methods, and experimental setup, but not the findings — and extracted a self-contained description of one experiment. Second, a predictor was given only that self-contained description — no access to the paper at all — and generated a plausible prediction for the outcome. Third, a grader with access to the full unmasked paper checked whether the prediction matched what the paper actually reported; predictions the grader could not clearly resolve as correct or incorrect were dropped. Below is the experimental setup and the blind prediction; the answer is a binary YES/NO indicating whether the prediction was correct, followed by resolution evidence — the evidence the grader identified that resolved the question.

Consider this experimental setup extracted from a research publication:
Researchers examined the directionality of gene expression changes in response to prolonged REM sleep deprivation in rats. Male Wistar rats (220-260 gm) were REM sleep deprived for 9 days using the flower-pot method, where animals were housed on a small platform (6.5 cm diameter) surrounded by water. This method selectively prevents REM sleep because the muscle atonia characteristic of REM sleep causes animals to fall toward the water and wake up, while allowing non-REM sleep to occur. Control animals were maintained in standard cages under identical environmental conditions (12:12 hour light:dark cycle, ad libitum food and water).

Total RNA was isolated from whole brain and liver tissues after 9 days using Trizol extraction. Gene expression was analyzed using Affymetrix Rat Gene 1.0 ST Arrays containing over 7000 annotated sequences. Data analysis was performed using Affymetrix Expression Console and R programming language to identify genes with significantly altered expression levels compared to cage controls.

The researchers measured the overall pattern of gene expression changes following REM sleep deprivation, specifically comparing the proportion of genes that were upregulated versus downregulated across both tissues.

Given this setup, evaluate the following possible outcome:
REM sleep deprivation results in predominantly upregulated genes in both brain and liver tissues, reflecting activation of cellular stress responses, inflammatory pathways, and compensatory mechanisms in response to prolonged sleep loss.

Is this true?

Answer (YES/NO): NO